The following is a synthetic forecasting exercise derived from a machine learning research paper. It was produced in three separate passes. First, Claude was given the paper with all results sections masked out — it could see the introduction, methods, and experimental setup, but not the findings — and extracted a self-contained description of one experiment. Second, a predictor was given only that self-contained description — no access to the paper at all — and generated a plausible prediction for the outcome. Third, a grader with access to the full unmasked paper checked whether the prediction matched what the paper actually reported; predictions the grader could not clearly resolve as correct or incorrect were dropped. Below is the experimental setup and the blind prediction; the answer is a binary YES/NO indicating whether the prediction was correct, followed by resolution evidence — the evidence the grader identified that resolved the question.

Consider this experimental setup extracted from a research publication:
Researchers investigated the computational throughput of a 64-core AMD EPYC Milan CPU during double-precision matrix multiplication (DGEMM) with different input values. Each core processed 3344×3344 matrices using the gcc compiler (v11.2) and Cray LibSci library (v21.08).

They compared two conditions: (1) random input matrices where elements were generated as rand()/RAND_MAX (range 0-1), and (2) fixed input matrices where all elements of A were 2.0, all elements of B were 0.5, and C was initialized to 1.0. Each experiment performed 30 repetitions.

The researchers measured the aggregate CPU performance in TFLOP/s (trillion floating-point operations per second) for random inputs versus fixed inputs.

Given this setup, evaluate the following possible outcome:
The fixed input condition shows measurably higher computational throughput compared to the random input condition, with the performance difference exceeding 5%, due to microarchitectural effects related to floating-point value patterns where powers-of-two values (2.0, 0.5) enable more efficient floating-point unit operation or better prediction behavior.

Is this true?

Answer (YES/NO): NO